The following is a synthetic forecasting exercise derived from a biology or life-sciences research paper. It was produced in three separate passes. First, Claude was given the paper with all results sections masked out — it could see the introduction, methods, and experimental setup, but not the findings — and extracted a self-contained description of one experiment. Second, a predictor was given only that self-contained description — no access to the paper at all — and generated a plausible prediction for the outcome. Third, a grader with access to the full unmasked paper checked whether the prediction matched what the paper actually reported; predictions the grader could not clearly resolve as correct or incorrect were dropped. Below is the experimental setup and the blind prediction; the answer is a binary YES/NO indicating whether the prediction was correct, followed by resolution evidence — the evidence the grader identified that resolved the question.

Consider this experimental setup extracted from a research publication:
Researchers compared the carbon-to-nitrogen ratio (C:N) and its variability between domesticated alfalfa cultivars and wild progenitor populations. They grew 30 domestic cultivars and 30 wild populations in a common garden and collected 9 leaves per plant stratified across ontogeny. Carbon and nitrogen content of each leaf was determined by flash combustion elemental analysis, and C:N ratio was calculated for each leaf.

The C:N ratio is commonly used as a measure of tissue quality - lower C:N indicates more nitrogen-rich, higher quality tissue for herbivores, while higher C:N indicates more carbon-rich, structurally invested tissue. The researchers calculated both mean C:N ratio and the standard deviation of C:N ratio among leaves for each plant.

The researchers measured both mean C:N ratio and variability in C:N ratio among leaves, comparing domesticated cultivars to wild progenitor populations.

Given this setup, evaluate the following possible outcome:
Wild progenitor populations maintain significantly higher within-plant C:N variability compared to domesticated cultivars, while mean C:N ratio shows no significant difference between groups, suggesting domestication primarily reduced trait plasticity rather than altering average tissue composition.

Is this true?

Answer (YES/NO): NO